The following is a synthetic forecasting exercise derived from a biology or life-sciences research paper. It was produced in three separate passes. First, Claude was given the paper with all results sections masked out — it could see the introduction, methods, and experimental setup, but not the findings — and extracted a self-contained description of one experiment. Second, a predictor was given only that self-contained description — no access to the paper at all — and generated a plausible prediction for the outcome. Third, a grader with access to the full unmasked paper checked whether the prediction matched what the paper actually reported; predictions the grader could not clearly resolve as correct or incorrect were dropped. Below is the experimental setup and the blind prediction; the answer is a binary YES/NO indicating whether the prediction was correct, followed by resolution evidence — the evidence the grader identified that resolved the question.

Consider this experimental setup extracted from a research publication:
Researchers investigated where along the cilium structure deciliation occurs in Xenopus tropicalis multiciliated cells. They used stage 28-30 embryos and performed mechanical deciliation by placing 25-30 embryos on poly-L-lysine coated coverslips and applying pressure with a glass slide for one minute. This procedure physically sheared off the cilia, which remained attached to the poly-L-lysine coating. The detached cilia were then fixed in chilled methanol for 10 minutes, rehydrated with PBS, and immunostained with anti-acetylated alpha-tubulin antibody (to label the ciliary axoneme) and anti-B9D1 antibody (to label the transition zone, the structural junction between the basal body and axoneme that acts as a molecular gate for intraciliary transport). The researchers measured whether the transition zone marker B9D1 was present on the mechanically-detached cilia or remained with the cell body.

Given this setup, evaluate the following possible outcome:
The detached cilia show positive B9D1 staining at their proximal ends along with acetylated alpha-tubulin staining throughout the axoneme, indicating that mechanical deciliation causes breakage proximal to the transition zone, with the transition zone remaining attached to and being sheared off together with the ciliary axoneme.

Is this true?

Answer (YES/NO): YES